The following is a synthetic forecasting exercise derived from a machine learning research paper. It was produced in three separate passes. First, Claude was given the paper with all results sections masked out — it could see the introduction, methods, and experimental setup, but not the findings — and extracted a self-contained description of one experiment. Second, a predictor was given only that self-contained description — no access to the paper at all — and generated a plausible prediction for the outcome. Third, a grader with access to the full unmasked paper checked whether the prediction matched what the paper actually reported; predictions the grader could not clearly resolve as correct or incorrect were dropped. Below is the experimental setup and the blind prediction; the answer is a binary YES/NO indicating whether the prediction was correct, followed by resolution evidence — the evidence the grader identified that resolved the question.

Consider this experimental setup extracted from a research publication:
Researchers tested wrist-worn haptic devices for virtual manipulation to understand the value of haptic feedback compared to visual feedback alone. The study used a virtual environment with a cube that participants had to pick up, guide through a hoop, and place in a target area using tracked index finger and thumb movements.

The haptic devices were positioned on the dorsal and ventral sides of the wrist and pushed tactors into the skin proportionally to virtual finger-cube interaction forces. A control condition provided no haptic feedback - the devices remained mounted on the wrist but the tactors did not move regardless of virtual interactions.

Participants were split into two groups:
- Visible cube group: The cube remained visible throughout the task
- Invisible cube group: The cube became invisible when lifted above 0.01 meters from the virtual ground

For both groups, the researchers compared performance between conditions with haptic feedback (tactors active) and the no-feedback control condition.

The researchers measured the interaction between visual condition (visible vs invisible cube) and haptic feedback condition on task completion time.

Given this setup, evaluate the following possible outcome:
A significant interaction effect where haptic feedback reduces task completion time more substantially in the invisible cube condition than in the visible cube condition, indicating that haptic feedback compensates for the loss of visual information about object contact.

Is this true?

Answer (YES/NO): NO